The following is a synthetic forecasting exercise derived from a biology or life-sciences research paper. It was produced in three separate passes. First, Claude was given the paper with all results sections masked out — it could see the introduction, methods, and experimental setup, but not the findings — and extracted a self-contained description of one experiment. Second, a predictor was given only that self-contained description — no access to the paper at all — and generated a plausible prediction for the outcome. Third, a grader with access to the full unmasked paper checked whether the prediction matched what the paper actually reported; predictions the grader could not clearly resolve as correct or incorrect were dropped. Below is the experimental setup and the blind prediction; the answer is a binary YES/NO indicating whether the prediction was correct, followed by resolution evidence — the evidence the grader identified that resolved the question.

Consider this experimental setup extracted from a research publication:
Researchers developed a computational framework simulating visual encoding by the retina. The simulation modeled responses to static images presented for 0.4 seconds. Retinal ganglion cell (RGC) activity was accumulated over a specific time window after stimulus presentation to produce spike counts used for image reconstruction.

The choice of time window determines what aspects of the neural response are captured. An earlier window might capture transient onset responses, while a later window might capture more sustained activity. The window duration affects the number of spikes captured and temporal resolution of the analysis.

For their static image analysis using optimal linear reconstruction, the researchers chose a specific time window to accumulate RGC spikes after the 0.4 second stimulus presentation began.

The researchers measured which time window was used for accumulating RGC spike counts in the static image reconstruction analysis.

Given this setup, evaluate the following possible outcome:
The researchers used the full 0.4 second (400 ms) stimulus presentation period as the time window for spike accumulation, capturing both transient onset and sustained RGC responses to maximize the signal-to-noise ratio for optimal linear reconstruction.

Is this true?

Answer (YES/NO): NO